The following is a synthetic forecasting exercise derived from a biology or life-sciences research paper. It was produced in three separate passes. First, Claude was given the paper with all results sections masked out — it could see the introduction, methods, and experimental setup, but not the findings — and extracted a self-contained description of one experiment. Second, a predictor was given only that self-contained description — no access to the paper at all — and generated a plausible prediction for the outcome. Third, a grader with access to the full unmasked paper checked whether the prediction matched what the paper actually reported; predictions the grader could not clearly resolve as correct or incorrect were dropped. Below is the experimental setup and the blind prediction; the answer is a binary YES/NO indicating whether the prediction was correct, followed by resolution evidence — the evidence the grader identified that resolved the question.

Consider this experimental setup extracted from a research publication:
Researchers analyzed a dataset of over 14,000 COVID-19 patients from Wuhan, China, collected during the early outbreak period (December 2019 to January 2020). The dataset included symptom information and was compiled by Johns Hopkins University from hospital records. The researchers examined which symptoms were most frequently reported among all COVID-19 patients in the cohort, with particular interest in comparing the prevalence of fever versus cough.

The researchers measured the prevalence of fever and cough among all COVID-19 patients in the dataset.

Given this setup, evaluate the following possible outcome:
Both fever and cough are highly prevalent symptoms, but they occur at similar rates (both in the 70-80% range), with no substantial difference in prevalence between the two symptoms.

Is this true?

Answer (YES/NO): NO